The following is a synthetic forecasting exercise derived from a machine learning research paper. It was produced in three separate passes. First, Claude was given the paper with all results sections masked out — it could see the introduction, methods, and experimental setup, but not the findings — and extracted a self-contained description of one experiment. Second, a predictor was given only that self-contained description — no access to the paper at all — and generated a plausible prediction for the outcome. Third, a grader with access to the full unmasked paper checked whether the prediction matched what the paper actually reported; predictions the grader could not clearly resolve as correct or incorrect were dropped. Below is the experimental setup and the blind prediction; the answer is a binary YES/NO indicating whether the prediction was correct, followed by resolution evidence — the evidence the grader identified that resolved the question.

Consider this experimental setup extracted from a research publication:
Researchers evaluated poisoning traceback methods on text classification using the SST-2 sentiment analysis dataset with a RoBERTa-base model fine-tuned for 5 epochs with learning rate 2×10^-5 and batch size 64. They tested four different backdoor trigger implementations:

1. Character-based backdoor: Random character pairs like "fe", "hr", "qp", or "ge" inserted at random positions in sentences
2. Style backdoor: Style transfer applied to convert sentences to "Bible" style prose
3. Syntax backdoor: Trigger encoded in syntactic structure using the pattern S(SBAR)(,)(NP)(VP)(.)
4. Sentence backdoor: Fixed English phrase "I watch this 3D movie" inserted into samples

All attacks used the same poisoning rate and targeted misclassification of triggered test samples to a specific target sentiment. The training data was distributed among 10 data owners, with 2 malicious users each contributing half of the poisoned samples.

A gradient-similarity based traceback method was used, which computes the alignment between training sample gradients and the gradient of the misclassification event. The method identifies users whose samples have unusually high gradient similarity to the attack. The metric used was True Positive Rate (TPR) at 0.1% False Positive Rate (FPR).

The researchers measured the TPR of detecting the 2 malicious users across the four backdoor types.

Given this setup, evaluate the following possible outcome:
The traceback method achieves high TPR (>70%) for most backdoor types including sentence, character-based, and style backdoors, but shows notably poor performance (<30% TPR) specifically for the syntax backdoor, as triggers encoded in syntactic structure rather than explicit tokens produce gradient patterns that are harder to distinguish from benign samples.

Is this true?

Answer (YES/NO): NO